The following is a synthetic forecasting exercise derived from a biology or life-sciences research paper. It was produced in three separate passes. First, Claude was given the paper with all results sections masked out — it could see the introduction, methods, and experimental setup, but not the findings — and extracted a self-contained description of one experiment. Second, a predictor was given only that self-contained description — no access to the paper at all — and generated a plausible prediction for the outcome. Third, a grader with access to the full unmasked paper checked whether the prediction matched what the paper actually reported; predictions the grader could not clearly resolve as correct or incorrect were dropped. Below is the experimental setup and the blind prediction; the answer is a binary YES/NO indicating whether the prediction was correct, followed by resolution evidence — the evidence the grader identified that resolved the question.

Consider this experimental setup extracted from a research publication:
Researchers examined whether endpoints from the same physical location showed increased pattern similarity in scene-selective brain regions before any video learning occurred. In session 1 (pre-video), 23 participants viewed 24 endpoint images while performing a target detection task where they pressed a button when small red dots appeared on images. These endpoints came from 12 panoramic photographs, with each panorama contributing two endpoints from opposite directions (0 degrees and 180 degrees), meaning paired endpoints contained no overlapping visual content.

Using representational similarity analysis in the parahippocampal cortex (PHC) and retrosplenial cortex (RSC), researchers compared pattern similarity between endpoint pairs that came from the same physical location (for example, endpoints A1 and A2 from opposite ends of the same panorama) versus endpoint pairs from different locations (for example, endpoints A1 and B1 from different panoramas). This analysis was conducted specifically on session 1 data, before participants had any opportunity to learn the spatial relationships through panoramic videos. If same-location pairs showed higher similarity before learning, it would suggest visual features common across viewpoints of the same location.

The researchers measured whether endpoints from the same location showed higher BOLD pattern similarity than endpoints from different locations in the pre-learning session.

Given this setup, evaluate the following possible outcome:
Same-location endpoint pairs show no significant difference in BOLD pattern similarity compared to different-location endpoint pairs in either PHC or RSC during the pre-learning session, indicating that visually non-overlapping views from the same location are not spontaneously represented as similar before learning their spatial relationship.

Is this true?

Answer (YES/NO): NO